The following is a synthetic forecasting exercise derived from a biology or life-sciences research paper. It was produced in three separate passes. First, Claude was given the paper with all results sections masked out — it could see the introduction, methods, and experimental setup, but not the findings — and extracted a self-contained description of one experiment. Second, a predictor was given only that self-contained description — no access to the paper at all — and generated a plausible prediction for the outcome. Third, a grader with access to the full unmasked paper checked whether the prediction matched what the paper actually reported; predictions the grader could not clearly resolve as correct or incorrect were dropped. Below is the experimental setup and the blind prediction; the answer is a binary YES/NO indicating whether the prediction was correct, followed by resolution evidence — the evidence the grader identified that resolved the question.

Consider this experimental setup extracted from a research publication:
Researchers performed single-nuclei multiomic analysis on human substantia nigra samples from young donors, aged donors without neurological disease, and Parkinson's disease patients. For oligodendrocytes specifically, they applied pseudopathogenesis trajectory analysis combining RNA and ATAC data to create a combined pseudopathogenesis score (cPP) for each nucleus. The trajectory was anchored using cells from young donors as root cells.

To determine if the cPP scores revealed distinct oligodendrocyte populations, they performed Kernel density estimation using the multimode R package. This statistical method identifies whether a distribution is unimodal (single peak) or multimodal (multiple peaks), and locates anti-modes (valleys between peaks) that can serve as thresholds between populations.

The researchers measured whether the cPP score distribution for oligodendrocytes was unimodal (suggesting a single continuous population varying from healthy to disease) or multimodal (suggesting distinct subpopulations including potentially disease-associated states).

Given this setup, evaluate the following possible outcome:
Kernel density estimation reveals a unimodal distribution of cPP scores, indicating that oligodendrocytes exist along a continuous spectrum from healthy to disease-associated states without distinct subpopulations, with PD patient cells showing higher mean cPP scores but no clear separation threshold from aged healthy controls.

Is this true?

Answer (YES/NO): NO